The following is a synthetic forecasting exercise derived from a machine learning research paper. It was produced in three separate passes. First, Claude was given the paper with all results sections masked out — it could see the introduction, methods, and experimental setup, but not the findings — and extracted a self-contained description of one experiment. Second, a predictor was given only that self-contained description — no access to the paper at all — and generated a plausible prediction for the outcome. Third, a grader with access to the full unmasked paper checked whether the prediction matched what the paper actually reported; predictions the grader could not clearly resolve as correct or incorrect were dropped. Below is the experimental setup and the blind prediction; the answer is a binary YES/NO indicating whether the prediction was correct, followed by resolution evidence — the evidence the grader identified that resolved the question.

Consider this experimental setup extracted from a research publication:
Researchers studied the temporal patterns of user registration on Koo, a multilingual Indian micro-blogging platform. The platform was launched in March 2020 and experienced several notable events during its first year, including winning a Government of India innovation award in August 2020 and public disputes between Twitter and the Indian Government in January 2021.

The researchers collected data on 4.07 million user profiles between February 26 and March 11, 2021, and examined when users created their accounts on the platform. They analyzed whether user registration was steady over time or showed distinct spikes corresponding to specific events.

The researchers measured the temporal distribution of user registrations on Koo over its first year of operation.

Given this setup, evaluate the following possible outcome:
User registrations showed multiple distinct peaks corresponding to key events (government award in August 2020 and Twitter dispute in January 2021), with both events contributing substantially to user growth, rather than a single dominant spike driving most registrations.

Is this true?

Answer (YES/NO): YES